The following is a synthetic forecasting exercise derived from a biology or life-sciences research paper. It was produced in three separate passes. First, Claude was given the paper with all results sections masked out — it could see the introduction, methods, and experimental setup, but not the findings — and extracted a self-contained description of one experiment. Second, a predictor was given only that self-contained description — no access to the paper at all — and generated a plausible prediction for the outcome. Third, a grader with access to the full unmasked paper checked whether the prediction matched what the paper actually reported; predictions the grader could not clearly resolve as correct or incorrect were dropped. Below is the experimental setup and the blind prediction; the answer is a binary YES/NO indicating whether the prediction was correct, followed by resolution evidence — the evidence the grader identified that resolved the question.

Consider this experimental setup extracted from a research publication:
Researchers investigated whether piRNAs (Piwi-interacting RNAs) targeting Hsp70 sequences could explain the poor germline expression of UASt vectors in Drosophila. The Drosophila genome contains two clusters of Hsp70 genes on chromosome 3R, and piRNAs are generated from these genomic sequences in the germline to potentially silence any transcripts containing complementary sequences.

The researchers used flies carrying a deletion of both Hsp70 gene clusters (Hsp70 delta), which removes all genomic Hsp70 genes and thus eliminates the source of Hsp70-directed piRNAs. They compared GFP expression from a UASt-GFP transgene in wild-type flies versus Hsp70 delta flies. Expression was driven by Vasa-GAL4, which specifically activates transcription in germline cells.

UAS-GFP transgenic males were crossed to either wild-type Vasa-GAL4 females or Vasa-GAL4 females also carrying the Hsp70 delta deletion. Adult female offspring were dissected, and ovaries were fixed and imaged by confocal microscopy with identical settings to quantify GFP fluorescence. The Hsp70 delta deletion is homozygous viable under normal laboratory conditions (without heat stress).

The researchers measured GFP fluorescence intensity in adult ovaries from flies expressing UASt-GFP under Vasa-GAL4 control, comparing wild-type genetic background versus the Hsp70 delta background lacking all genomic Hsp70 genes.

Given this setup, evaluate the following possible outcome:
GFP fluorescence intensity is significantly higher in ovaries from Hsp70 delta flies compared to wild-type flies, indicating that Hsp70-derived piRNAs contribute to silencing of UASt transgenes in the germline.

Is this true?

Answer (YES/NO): YES